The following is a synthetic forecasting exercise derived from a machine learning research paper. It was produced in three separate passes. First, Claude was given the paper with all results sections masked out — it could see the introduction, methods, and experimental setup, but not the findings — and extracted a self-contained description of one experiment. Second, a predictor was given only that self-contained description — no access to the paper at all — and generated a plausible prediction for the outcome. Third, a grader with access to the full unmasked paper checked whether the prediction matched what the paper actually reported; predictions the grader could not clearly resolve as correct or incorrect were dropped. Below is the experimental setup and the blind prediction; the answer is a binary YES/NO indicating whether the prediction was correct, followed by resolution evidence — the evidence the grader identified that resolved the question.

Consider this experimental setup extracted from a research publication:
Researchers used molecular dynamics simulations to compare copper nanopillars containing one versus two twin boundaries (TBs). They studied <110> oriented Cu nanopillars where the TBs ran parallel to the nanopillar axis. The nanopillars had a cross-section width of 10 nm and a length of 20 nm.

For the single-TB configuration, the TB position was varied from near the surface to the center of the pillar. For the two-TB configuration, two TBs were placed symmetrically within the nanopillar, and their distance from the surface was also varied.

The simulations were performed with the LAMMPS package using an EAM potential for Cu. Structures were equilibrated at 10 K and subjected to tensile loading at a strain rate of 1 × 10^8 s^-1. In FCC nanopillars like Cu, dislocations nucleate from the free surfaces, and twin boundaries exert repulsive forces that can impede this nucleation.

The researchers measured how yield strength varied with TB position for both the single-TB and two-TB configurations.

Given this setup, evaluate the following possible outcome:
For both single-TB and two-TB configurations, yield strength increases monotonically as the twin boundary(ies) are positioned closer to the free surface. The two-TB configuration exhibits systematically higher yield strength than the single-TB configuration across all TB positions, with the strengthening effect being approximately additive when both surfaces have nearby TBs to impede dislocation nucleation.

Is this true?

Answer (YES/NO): NO